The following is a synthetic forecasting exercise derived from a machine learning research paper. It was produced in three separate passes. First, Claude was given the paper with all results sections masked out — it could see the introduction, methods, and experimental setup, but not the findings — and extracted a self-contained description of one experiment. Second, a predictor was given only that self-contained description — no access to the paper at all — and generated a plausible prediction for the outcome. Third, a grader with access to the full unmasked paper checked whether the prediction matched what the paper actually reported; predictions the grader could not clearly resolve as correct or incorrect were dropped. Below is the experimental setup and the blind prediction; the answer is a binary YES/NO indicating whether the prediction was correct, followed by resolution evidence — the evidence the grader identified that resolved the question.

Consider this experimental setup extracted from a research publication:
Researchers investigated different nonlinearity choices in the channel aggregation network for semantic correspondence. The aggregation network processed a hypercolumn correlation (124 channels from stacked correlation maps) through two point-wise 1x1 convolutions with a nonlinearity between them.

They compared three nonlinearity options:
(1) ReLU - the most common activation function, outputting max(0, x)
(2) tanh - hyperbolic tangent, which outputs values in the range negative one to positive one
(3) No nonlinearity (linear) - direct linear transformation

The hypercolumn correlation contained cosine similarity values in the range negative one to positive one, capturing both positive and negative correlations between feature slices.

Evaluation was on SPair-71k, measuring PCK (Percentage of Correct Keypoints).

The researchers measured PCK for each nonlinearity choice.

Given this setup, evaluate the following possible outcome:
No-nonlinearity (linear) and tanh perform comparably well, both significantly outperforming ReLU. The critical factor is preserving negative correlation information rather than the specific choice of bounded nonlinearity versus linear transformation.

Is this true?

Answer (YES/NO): NO